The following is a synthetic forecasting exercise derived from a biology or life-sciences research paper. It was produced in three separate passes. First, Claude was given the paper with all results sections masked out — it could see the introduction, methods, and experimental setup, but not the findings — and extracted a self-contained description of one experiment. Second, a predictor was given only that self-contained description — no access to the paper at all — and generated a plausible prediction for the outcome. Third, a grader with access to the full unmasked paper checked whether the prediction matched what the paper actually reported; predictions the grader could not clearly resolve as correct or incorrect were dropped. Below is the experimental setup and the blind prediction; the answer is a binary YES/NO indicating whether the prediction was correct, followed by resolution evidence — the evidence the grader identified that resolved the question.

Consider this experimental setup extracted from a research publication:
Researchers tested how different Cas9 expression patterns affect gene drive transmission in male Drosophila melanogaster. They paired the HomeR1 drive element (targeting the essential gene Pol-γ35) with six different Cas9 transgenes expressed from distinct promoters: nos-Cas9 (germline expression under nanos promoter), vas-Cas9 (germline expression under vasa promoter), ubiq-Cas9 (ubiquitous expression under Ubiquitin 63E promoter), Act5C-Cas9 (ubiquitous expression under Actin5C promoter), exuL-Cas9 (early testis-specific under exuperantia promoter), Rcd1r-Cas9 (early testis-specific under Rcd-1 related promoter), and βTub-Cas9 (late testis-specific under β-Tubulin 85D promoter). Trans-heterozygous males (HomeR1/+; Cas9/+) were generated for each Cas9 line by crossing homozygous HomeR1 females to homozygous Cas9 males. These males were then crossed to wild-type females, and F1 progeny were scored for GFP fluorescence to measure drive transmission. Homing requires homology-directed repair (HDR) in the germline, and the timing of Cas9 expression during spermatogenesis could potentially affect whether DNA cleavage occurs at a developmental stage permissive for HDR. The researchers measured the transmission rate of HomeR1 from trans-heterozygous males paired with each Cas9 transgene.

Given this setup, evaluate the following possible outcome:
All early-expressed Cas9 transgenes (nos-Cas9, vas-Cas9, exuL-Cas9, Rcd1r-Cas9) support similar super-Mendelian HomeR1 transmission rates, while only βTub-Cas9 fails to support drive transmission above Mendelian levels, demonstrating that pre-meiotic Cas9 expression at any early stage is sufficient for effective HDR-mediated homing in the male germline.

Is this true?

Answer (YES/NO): NO